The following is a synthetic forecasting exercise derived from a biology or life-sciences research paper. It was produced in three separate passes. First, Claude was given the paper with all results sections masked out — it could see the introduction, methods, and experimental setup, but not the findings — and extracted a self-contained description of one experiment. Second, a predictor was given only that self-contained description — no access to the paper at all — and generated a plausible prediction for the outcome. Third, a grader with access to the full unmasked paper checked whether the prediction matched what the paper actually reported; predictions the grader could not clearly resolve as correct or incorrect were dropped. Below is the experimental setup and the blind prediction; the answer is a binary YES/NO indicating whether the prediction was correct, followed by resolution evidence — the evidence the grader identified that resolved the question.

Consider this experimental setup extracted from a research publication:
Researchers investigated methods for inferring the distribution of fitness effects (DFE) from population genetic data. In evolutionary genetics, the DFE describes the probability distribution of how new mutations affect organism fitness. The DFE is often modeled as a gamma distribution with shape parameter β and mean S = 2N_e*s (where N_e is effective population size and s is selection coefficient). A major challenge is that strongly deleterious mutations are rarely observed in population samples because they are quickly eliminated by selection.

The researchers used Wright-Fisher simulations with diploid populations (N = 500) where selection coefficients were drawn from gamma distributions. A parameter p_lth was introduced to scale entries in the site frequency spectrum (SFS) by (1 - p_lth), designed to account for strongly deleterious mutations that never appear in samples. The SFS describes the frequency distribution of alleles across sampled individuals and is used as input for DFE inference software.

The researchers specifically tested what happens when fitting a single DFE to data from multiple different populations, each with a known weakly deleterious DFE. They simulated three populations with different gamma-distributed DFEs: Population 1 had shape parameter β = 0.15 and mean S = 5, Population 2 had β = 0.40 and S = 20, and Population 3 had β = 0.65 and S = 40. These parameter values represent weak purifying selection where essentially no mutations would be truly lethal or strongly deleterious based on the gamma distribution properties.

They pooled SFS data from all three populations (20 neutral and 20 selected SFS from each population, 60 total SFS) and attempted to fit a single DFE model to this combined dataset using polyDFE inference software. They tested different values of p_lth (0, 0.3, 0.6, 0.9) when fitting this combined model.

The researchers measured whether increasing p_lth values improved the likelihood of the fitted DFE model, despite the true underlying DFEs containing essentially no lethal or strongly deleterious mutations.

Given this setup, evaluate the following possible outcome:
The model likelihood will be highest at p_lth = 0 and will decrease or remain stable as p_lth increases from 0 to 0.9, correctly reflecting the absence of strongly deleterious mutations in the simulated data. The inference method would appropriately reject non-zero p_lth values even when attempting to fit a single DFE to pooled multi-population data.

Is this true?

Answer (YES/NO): NO